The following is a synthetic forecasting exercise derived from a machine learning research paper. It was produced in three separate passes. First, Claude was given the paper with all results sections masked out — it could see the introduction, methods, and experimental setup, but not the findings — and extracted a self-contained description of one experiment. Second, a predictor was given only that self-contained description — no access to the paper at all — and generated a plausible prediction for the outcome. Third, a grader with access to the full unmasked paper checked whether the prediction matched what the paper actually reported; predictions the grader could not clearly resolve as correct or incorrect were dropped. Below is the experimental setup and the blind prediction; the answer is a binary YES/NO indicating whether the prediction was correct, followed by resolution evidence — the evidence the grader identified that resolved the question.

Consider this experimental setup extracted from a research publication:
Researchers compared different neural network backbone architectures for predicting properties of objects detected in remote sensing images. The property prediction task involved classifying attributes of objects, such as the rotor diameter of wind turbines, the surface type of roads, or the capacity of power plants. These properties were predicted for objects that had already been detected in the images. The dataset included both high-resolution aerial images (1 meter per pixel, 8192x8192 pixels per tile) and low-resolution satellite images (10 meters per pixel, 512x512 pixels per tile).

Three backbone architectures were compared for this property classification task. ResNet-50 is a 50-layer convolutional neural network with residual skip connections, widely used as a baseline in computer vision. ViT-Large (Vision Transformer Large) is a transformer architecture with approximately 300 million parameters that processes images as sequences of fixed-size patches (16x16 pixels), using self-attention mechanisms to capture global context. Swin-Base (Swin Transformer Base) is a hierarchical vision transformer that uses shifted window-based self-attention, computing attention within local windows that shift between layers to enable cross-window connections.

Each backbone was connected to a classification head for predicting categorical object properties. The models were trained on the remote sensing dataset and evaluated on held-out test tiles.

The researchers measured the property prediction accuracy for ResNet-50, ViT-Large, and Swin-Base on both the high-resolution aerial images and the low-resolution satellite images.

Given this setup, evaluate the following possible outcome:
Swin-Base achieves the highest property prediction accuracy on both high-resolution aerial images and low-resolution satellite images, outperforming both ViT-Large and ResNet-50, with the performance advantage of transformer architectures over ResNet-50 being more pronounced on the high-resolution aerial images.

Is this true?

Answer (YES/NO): NO